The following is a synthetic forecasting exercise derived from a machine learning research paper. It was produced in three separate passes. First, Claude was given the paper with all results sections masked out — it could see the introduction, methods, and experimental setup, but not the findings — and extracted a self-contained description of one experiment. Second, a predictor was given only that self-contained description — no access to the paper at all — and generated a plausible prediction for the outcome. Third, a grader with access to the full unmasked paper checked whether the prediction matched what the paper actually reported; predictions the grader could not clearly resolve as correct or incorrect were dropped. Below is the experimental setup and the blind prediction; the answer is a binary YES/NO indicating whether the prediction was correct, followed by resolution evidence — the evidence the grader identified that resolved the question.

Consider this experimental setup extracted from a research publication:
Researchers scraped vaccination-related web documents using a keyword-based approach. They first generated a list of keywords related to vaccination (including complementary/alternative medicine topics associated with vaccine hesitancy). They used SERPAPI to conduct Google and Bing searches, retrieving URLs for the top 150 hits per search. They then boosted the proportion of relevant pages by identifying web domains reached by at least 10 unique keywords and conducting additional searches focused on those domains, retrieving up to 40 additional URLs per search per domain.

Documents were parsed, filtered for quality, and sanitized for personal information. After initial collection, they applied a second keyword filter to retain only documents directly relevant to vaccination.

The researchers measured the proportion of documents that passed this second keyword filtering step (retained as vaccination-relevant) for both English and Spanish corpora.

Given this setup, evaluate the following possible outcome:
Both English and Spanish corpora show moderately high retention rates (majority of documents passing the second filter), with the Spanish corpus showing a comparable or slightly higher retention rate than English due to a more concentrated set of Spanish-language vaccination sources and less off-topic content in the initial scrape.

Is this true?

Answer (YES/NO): YES